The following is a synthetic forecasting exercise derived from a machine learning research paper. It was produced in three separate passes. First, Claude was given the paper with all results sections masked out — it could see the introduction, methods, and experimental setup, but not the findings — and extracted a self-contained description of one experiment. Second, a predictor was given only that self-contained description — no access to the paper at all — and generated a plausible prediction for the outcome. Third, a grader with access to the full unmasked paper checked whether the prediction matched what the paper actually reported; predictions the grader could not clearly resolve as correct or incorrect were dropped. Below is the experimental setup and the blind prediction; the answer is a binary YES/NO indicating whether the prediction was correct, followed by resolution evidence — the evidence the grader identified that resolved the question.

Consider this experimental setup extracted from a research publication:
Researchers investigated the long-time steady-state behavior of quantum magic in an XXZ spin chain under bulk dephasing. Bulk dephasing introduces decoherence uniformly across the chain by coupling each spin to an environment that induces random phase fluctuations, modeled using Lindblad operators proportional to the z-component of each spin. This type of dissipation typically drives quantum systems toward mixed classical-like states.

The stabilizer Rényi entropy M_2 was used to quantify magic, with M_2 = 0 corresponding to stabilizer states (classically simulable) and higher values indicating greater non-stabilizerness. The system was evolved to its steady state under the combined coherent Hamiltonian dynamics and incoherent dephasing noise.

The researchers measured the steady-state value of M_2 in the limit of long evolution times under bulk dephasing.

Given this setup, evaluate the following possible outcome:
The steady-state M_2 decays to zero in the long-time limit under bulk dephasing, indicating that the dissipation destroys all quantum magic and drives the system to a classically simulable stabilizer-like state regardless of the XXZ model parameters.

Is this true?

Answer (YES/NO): NO